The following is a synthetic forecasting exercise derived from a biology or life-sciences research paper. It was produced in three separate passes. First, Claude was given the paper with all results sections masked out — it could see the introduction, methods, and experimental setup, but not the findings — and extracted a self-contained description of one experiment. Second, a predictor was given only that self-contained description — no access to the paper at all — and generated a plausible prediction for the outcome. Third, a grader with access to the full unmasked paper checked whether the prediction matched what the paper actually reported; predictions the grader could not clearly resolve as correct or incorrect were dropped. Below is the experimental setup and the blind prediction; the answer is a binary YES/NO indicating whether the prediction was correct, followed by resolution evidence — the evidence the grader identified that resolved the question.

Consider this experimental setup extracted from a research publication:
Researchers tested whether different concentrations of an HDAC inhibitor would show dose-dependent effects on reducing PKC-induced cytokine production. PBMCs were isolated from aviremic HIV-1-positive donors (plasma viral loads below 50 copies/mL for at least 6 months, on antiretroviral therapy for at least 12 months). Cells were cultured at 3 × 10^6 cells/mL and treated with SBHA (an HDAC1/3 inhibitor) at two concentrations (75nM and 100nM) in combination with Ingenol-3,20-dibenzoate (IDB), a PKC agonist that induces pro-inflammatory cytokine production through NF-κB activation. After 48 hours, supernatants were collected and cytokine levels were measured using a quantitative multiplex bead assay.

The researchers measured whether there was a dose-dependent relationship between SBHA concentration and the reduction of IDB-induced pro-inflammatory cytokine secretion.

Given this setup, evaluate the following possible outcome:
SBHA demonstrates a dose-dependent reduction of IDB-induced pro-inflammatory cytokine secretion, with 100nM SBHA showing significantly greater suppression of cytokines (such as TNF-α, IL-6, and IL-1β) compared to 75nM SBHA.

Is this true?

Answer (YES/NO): NO